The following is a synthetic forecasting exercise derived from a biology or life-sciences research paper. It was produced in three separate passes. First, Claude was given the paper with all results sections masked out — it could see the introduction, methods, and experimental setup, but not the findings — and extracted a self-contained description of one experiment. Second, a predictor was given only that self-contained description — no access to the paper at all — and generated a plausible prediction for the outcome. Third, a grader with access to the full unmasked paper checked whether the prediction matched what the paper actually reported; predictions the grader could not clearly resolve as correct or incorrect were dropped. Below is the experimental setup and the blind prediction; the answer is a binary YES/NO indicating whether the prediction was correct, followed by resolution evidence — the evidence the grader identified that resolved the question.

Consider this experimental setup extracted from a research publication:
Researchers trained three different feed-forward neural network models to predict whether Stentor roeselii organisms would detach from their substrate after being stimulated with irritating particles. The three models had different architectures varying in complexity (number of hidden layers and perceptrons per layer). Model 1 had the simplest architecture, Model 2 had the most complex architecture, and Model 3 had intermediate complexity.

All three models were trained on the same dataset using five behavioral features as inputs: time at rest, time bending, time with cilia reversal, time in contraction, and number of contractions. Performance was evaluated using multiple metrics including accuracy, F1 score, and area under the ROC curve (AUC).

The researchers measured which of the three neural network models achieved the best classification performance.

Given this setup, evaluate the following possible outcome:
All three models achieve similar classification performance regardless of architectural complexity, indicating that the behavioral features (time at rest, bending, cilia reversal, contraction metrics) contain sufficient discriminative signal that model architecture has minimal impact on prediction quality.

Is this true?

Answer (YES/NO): NO